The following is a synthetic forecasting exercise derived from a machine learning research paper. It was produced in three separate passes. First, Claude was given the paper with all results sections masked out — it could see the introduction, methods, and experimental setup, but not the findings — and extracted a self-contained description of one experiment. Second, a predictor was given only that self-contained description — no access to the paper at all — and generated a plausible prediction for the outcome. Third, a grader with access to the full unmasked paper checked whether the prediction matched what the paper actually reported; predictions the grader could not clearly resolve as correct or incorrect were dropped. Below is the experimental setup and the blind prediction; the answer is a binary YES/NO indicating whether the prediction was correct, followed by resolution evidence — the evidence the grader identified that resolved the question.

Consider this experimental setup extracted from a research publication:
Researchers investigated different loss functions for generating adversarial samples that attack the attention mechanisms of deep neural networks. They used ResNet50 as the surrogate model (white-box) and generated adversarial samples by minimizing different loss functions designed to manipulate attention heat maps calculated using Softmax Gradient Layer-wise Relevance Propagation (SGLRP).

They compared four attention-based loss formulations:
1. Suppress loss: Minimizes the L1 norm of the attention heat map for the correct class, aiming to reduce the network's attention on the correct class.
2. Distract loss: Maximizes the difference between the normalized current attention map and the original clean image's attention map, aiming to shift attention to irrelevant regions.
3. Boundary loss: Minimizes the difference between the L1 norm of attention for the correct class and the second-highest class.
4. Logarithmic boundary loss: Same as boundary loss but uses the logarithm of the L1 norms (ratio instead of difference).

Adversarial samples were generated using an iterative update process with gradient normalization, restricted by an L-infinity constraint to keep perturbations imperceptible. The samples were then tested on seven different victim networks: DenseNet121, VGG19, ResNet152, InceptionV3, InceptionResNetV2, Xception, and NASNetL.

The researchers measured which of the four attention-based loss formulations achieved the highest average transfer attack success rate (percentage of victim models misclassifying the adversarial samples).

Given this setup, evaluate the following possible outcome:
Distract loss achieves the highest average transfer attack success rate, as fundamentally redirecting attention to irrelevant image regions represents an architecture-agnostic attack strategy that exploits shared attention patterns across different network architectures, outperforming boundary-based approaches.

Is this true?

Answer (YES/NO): NO